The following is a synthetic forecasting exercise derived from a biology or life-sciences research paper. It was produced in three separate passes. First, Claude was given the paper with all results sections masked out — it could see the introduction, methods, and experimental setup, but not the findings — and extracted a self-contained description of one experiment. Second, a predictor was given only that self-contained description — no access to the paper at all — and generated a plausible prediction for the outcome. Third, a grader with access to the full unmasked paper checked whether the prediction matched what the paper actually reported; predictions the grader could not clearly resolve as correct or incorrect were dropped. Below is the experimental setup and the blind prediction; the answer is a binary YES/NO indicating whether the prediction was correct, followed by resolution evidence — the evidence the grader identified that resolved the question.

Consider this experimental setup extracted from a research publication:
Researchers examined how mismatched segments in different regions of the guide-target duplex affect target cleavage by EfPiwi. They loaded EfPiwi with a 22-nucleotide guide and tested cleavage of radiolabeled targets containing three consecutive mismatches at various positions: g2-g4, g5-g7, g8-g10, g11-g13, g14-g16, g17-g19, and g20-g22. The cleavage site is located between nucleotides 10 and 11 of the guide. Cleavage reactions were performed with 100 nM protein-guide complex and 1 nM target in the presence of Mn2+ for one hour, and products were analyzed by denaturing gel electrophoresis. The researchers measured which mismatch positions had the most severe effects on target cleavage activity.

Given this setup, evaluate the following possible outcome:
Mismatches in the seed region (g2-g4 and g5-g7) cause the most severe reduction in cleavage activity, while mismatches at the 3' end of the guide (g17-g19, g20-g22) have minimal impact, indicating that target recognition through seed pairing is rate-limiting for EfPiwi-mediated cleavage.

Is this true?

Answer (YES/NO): NO